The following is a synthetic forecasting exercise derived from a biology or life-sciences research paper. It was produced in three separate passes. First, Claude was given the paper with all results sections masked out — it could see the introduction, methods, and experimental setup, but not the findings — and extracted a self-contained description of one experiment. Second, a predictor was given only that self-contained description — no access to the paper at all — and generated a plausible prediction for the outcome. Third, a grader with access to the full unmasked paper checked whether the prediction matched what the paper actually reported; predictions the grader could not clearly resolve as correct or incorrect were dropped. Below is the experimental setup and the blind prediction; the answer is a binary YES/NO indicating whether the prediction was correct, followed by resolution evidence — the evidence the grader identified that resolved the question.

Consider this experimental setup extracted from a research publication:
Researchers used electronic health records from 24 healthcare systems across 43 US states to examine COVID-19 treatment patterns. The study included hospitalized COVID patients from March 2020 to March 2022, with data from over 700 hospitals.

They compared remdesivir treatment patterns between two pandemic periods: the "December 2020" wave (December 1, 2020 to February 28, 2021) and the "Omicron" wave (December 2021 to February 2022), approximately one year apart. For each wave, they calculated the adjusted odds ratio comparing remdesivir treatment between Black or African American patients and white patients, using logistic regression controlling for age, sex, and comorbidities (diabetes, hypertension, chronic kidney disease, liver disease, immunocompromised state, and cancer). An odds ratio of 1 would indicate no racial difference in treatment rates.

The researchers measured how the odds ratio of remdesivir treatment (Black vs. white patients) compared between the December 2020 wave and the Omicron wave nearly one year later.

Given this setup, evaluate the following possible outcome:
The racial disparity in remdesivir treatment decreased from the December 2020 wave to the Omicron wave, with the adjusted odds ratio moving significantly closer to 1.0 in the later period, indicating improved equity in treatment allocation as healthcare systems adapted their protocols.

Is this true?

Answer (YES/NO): YES